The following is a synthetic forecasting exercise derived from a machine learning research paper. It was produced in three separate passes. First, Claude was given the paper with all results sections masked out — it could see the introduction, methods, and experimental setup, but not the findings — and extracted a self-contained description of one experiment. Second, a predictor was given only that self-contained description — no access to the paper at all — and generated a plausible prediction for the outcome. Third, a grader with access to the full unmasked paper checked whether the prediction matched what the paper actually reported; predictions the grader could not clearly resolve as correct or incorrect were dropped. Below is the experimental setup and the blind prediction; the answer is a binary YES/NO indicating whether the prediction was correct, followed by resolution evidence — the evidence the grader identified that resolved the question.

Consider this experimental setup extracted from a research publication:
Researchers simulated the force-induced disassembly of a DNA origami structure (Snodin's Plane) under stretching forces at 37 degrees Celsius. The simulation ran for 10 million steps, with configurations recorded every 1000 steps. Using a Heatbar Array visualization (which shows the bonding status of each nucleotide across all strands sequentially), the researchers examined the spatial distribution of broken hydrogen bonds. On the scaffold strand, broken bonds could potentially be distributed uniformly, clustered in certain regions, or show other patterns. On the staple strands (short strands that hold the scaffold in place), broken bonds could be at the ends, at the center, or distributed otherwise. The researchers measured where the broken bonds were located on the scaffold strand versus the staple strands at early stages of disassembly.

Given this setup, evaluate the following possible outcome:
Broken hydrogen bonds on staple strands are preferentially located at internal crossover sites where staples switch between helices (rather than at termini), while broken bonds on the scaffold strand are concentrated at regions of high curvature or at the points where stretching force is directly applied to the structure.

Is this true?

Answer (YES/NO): NO